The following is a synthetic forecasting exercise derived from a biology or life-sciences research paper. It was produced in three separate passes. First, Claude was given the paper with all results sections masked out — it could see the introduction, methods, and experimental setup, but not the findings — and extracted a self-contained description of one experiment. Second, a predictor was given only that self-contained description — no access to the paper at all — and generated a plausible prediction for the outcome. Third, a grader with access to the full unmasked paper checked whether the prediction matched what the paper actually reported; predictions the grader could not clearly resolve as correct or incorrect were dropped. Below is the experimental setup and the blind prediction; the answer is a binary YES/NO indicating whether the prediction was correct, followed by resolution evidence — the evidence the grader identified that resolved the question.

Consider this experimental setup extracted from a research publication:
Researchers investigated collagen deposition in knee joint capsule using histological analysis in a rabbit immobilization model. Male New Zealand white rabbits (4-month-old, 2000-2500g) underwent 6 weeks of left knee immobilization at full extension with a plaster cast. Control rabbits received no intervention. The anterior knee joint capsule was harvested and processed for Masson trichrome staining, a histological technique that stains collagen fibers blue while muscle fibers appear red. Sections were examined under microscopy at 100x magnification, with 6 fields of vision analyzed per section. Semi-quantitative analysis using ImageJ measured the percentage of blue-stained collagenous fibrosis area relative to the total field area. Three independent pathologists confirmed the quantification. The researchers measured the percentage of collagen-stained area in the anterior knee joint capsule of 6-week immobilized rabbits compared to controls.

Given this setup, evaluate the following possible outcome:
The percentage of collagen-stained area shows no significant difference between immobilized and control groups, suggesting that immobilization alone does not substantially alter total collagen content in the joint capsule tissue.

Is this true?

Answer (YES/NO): NO